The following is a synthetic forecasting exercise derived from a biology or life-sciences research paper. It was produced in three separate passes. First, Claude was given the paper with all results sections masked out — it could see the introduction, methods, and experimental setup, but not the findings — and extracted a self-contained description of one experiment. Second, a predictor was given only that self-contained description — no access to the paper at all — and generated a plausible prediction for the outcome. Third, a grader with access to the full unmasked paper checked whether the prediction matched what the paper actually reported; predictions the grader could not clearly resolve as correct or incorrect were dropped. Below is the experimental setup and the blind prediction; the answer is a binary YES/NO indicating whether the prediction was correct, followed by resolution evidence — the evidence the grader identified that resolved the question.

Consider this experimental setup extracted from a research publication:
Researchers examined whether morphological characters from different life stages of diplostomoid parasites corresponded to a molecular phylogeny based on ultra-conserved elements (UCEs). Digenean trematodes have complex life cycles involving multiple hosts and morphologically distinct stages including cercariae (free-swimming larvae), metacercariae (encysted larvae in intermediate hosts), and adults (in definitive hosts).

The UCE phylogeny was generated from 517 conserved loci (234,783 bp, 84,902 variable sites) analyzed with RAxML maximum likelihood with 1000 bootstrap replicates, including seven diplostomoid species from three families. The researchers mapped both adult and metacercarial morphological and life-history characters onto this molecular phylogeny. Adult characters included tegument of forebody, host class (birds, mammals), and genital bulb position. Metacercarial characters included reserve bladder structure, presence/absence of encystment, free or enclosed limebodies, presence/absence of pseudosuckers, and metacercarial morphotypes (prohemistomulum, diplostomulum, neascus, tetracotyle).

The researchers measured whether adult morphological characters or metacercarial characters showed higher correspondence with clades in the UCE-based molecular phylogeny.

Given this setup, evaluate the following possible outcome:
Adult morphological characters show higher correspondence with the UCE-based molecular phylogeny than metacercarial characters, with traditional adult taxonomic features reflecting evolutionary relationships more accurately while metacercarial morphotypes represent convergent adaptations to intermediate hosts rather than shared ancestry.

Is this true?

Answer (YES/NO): NO